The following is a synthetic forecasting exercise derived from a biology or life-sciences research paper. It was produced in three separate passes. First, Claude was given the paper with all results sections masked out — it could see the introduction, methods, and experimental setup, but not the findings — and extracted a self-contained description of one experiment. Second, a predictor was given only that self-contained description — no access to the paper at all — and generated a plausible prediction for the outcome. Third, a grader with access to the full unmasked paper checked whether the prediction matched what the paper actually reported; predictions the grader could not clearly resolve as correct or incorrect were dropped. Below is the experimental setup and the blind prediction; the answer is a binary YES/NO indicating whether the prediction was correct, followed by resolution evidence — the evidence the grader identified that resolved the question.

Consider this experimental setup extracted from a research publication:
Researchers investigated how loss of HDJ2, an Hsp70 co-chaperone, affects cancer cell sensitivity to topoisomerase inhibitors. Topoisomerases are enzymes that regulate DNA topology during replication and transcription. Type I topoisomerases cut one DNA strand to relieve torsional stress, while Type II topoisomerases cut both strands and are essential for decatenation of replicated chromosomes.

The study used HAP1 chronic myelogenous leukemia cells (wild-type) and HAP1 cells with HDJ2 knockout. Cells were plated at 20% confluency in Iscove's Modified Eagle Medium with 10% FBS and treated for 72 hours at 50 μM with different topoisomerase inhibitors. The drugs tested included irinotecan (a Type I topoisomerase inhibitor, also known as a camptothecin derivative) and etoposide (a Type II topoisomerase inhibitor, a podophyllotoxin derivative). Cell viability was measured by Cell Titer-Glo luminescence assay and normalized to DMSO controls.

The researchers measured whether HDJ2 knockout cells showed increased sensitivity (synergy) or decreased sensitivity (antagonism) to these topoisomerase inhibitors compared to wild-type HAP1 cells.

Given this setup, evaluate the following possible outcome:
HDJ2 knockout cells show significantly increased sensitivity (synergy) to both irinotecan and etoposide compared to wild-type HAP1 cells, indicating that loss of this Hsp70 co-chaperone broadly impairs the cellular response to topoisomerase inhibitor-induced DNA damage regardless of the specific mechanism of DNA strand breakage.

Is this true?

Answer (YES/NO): NO